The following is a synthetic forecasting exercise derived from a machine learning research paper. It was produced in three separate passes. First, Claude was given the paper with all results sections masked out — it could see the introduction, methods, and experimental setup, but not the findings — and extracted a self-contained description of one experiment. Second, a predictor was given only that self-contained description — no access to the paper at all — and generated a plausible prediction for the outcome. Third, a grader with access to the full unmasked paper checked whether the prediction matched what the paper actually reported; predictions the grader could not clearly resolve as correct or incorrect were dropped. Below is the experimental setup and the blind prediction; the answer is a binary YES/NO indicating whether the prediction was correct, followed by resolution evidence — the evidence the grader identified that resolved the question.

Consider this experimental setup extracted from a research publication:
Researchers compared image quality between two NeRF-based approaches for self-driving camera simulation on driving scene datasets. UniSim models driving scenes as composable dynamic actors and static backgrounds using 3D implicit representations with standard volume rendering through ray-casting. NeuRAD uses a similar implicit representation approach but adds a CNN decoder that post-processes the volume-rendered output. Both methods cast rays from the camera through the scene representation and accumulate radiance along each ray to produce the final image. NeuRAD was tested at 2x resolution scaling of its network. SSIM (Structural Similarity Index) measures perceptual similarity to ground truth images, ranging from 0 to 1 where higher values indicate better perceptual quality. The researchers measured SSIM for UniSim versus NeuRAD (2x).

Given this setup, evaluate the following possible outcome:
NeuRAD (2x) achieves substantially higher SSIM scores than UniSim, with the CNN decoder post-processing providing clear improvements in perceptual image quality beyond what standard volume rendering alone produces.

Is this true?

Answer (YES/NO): NO